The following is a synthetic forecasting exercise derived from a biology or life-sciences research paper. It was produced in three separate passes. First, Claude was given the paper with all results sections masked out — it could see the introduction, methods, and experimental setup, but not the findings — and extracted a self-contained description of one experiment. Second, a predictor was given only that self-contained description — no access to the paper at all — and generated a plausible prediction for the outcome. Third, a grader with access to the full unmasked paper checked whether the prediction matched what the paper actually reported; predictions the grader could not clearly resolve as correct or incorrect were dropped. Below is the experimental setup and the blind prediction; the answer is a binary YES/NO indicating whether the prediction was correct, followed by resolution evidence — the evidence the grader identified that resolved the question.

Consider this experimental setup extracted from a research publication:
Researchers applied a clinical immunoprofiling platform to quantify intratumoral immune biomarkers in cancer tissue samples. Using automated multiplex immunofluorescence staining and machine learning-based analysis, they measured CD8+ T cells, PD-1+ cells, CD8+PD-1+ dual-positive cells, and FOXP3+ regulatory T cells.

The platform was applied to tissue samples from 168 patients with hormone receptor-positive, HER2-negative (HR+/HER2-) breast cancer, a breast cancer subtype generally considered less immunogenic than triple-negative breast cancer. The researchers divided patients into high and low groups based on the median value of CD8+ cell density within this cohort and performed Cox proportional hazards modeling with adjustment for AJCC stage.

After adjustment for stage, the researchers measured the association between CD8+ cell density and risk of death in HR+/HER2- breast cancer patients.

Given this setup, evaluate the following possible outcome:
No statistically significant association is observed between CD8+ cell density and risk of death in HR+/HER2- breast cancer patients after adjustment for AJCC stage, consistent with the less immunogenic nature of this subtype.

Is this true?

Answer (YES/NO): NO